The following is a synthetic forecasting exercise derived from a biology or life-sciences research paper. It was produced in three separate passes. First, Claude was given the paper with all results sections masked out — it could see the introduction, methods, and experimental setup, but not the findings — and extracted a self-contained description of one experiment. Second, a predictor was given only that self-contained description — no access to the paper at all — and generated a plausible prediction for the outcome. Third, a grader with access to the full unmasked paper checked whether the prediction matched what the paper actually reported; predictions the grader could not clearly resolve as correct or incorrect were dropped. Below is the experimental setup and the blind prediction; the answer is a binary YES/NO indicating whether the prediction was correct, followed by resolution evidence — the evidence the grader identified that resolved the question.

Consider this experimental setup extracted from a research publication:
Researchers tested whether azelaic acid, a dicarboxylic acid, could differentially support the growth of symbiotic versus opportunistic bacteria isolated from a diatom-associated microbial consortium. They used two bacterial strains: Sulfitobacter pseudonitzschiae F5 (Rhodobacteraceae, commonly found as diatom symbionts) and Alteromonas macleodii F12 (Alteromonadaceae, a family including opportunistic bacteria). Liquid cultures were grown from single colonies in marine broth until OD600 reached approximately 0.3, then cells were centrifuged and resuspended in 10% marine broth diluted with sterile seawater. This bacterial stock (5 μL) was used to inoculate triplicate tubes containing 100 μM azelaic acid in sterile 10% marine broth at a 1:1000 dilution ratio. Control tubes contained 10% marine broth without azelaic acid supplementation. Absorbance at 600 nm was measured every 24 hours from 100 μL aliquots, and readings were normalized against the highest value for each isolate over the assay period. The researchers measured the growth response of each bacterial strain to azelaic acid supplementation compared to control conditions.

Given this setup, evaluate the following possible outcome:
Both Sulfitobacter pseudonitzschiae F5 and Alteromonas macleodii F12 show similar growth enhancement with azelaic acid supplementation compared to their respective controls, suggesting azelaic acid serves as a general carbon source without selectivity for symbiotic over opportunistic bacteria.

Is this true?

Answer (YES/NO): NO